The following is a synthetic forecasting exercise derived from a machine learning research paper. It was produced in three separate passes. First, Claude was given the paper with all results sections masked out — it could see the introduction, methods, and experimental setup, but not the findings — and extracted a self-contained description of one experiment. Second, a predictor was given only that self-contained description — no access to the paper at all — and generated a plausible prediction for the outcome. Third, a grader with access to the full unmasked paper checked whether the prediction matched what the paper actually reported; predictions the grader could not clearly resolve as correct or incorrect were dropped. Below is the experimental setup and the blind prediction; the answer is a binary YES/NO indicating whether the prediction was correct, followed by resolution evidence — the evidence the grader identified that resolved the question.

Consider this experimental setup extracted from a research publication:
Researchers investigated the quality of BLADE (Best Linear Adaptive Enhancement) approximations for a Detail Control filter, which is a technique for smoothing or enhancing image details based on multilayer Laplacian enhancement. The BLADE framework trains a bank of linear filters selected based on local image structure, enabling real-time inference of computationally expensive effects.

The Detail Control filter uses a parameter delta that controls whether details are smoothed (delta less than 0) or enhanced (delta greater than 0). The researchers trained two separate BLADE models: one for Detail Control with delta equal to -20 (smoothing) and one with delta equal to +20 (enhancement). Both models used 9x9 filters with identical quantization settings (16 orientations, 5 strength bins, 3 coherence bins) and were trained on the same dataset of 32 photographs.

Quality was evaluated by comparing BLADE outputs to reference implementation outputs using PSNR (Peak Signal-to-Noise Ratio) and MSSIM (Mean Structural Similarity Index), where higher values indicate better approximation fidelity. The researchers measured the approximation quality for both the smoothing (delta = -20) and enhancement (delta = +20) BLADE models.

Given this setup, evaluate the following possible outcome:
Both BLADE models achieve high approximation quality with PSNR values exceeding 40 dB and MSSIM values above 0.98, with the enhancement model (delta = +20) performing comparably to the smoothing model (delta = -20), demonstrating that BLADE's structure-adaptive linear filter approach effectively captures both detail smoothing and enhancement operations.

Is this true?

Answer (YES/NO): NO